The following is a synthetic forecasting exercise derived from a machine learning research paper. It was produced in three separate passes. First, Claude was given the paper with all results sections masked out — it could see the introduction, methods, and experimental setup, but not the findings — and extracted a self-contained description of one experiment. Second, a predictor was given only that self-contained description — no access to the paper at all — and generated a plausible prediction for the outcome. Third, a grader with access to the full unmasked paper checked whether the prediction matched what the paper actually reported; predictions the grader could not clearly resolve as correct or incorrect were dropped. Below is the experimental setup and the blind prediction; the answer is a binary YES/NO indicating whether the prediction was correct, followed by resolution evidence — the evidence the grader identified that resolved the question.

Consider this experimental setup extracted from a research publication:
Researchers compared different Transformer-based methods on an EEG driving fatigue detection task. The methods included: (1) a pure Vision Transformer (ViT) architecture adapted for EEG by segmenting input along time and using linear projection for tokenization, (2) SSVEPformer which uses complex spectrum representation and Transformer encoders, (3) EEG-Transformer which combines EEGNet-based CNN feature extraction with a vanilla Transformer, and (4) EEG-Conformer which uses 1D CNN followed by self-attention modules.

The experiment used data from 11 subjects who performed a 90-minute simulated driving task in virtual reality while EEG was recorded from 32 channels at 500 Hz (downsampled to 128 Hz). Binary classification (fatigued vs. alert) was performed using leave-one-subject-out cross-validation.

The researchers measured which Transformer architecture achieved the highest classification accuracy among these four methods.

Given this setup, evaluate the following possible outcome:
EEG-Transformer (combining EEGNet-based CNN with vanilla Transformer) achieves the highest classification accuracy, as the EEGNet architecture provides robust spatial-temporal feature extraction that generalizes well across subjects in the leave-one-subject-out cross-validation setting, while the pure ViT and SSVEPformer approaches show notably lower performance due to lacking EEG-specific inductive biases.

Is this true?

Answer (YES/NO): NO